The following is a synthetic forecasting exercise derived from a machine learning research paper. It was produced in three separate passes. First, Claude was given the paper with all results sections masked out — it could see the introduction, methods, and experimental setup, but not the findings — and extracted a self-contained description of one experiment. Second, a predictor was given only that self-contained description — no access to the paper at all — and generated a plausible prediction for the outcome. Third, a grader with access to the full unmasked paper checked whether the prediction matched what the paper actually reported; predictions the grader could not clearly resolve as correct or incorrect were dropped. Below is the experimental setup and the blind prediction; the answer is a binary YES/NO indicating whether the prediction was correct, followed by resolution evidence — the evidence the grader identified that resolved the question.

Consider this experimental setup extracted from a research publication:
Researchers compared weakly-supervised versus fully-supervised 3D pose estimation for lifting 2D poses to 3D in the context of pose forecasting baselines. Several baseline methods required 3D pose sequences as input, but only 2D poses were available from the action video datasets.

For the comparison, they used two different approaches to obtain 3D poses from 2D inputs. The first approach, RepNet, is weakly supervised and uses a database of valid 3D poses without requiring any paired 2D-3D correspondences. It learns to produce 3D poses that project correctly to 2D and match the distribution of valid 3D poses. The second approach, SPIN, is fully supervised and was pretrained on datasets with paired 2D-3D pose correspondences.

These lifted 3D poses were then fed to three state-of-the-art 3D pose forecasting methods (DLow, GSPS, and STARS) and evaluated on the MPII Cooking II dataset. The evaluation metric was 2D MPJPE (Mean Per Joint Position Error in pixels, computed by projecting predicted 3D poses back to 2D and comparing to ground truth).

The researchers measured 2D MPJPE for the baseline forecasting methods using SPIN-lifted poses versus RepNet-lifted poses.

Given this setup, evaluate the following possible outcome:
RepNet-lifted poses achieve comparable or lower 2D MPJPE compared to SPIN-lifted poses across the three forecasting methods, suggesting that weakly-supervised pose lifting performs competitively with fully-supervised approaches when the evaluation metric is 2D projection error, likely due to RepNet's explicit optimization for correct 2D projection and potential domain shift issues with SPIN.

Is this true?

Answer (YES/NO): NO